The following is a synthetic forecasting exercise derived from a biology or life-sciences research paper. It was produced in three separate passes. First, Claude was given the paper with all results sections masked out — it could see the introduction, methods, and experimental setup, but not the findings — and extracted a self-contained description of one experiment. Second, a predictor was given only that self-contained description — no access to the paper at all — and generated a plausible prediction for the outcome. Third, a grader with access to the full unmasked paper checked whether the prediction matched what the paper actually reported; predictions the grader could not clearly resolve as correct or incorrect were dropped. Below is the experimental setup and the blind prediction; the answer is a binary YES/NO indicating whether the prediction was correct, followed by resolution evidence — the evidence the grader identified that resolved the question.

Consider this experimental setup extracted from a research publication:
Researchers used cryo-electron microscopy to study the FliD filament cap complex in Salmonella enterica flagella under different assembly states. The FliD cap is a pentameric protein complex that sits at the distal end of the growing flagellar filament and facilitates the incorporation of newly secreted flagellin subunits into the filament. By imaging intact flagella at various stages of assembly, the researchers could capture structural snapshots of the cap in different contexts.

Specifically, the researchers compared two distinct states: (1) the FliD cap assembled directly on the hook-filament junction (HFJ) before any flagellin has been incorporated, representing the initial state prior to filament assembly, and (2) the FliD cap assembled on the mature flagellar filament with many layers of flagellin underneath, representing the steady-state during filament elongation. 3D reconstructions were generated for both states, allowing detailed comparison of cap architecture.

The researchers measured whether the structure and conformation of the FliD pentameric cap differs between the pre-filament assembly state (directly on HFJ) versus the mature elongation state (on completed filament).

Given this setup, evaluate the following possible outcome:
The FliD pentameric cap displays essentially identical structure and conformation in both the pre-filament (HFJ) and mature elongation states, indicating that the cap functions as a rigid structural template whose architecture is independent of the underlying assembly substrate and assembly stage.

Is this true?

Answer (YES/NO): NO